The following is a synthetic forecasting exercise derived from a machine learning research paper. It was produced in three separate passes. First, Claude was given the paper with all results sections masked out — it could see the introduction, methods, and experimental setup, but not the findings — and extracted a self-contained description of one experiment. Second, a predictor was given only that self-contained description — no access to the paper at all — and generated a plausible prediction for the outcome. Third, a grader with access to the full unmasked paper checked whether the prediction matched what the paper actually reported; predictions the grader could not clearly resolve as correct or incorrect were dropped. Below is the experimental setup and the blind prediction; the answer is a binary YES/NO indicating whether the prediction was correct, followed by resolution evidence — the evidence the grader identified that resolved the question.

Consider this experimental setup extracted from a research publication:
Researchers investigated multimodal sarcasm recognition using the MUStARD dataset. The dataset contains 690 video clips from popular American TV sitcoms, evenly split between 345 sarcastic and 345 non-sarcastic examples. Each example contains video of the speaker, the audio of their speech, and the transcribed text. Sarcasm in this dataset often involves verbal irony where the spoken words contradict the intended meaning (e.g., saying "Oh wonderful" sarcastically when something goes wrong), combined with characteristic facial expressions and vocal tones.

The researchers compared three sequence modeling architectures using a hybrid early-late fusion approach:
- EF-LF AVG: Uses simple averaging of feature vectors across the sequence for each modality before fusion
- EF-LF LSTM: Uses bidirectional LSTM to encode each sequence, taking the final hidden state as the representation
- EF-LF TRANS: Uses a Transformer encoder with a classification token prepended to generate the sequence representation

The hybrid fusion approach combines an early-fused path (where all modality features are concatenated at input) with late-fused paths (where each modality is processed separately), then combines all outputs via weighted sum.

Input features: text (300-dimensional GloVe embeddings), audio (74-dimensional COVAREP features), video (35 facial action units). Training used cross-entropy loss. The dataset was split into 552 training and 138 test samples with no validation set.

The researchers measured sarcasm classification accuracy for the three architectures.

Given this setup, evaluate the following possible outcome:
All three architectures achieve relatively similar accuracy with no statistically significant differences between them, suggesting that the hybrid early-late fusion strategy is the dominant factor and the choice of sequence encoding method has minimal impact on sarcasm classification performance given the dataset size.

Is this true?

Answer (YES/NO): NO